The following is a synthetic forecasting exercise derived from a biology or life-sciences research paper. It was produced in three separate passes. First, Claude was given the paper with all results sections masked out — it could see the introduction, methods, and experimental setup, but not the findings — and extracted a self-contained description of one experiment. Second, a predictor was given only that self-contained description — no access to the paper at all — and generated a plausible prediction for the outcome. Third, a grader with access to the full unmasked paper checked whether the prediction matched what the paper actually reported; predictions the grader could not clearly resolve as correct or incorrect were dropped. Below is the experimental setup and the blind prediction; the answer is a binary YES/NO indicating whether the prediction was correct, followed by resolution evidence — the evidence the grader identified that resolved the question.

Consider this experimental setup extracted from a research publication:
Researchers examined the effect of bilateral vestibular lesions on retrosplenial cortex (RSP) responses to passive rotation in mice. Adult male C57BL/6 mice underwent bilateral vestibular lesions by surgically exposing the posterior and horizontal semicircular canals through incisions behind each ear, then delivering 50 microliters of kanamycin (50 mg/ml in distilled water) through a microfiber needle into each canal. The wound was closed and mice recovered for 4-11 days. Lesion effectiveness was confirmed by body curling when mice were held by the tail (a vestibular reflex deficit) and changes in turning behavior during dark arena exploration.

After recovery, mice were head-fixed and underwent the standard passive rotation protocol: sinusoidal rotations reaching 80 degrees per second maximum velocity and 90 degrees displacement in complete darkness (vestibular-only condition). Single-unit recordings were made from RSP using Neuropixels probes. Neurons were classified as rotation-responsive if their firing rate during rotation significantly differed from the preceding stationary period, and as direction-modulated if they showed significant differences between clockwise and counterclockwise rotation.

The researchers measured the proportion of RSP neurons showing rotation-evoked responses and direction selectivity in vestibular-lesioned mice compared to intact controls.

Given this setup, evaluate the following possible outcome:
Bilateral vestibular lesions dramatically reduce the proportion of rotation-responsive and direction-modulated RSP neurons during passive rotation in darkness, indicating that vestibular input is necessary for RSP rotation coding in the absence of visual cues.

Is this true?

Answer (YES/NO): NO